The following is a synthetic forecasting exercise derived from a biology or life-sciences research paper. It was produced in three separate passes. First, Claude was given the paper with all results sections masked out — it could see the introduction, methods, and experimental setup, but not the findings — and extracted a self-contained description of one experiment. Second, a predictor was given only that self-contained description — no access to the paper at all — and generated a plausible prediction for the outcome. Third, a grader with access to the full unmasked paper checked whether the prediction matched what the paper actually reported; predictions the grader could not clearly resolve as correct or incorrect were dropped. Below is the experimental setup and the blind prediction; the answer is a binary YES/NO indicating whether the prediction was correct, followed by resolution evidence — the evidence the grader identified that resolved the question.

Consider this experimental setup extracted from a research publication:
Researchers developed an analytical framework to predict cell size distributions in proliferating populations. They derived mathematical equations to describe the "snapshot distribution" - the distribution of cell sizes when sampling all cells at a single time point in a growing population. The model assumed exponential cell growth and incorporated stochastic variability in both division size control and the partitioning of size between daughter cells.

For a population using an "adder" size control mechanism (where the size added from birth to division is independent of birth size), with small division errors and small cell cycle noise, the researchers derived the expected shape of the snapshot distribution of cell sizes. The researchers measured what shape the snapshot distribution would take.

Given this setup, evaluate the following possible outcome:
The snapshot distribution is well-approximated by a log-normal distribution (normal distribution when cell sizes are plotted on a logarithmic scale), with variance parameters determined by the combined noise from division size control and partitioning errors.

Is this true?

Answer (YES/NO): NO